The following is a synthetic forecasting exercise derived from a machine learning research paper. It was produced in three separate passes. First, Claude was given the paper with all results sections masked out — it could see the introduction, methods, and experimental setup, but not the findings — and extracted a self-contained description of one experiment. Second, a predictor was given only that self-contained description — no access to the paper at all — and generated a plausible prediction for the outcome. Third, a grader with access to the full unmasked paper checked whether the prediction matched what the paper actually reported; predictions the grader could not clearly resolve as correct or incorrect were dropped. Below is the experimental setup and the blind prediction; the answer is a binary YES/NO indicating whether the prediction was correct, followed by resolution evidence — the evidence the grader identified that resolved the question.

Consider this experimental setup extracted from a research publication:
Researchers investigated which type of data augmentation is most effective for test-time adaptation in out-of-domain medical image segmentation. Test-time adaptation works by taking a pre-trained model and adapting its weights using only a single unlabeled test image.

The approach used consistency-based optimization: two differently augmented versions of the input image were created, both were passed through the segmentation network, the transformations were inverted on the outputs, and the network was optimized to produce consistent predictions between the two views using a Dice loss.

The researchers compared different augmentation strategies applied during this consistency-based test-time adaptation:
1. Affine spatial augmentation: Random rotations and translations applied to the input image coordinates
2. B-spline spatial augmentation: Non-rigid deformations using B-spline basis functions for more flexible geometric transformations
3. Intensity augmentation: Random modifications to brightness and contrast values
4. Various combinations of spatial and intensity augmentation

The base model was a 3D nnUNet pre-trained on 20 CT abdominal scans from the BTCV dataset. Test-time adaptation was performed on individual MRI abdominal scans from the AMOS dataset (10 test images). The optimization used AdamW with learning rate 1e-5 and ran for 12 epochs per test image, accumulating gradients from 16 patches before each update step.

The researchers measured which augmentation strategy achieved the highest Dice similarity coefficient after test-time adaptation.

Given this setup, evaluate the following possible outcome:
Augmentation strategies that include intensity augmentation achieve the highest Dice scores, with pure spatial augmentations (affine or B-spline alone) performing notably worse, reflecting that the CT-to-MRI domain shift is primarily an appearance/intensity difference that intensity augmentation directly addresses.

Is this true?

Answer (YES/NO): NO